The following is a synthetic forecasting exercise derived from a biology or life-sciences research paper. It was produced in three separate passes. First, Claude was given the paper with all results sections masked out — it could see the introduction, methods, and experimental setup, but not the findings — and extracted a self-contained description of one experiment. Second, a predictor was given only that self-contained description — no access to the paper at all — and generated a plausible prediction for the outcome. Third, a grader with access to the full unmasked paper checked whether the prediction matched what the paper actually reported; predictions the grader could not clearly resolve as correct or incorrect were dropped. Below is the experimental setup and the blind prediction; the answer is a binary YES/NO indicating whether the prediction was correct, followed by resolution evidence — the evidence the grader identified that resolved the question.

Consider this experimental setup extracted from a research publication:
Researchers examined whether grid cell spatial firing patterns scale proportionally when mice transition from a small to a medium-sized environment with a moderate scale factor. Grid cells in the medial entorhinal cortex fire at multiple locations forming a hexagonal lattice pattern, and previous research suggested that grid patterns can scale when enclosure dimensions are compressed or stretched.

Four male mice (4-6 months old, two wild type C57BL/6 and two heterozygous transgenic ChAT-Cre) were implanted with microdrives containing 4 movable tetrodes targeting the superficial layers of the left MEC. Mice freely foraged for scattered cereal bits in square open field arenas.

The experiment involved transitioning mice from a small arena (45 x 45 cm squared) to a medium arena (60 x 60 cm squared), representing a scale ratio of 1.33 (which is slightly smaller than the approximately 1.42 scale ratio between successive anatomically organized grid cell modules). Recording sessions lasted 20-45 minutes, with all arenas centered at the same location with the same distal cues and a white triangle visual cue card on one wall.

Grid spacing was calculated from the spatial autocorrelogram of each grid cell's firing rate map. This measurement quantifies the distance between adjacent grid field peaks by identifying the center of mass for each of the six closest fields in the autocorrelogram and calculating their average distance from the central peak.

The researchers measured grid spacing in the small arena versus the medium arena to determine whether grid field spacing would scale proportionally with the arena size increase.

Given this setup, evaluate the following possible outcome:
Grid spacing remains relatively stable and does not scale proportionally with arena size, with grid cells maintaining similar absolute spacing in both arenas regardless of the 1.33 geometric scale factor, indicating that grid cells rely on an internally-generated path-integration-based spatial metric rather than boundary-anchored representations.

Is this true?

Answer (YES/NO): NO